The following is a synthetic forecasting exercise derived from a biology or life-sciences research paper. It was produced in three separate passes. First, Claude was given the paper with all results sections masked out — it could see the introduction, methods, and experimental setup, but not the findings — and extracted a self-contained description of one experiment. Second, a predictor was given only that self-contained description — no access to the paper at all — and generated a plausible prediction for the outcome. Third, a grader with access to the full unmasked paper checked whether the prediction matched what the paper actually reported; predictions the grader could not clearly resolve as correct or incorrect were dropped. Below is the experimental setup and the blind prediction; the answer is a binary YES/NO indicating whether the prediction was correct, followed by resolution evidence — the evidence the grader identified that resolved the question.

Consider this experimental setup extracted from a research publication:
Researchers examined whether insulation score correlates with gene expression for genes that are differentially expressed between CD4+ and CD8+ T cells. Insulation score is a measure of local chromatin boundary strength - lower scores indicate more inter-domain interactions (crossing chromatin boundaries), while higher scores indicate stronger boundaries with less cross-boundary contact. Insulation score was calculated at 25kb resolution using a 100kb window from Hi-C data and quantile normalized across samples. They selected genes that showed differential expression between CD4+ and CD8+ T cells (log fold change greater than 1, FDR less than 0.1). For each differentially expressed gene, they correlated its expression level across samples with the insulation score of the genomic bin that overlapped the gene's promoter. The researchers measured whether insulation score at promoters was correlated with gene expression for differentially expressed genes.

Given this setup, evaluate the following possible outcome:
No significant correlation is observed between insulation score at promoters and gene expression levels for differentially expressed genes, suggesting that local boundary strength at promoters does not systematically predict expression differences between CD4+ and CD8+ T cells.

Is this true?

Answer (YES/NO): NO